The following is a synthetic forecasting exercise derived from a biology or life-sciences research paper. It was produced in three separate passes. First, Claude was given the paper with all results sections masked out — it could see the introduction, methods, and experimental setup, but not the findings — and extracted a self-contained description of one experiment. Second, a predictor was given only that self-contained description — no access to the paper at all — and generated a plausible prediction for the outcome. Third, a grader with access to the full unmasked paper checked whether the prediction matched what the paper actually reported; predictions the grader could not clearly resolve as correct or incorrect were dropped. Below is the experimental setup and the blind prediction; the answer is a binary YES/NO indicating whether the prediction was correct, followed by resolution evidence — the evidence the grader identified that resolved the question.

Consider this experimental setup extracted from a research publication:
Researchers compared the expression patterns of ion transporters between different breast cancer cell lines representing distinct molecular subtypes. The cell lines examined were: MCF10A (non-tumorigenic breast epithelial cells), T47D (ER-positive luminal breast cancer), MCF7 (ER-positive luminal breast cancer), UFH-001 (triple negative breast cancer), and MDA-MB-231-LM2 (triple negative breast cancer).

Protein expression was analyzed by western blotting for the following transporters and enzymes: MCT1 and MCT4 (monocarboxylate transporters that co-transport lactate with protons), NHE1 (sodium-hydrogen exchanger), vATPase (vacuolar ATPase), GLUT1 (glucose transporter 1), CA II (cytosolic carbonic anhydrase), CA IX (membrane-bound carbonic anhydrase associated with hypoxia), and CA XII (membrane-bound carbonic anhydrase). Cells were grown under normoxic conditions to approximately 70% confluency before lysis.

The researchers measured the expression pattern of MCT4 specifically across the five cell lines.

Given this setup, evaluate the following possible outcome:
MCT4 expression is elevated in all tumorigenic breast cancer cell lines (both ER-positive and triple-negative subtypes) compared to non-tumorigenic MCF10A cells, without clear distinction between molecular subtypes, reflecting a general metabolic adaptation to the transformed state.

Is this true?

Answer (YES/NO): NO